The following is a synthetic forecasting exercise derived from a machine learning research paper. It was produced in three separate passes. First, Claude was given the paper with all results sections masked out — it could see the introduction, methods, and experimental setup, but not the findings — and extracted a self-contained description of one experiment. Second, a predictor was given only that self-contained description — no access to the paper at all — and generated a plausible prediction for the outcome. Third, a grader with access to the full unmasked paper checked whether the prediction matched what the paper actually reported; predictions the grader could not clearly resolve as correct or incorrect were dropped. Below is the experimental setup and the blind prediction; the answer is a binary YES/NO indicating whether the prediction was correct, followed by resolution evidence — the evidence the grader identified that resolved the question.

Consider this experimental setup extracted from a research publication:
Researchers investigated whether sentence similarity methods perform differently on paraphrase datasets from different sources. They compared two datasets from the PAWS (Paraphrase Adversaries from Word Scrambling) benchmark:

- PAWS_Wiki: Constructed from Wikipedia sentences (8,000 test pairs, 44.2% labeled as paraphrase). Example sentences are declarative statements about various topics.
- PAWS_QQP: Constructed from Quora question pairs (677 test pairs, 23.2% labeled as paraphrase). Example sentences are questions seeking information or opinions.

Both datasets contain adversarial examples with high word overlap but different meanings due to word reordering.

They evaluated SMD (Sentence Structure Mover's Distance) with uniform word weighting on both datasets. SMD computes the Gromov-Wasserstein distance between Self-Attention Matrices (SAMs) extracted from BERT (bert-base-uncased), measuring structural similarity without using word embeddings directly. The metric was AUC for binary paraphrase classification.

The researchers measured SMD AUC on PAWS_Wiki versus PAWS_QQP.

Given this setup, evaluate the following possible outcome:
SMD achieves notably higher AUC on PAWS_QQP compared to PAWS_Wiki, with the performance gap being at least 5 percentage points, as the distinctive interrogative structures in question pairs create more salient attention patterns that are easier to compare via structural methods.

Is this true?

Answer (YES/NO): YES